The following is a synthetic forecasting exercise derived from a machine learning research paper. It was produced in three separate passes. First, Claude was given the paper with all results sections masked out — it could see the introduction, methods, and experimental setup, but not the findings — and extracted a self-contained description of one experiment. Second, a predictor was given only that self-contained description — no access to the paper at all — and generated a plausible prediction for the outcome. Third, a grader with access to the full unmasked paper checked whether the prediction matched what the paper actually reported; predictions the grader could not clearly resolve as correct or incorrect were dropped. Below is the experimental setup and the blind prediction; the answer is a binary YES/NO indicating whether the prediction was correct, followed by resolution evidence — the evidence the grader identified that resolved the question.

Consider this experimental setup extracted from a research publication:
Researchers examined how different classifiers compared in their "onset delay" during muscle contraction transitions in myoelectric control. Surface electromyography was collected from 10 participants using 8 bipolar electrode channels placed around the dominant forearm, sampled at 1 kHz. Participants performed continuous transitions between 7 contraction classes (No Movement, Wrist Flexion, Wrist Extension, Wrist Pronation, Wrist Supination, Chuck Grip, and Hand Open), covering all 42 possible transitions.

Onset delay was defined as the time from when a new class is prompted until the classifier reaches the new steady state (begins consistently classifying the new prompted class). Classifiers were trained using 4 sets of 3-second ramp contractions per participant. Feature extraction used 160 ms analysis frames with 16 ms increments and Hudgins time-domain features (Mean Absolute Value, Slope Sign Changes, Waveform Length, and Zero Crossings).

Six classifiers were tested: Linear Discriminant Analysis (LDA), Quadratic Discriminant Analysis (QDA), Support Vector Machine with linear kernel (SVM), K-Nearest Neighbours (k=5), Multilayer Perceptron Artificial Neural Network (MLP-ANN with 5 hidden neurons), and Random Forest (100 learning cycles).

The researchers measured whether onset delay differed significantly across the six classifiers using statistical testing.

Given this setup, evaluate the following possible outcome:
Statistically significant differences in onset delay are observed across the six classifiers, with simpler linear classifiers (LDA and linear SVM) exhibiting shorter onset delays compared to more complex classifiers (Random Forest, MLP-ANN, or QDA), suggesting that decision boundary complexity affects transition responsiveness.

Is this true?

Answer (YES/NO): NO